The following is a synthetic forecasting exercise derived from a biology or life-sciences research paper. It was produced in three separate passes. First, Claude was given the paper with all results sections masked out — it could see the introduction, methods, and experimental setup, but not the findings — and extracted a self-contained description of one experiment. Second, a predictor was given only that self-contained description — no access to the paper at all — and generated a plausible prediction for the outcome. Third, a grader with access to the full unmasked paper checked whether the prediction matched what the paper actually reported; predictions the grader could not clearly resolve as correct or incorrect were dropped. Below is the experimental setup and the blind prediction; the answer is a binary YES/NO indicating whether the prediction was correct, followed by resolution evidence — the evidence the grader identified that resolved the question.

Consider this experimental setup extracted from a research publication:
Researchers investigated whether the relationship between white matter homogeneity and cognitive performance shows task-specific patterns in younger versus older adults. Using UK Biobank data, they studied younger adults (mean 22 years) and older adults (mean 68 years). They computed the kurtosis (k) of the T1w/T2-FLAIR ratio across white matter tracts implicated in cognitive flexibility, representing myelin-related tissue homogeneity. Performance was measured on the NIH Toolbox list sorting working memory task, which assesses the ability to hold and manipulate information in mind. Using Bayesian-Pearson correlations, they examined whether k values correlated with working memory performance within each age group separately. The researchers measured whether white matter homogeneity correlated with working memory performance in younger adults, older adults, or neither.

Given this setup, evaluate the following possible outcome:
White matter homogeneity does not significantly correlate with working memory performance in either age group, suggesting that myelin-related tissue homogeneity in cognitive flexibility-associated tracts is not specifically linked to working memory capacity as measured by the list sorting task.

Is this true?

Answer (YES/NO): NO